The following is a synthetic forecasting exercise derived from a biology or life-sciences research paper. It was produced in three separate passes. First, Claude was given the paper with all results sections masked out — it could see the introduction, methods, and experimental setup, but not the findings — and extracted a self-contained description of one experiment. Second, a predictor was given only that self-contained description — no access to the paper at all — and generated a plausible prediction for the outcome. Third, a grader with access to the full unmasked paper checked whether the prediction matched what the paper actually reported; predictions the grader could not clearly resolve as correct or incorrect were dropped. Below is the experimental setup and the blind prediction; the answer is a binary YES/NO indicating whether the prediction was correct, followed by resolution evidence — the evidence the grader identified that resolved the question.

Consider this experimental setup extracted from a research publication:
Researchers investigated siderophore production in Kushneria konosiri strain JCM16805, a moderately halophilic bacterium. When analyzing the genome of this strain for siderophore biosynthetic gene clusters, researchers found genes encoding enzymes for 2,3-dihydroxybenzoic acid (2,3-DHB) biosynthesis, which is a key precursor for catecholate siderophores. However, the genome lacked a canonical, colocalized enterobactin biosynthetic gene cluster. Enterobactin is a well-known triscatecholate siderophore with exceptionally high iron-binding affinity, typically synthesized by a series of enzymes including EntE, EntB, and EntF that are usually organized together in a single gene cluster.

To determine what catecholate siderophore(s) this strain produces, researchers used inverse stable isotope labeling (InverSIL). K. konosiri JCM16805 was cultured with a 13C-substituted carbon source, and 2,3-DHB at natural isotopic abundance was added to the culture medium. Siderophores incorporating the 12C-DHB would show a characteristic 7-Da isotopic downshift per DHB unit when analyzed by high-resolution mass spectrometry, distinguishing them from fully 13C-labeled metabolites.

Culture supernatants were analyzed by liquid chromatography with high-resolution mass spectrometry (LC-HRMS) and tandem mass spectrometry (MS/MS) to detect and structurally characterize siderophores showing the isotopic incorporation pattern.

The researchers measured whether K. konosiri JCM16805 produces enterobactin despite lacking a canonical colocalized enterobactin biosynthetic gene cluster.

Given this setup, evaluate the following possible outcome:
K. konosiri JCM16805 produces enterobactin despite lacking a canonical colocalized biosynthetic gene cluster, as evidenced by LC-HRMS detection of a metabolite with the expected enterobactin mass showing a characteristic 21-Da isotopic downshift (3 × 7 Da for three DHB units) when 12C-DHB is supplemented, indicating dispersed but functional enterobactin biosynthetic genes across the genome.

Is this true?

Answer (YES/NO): YES